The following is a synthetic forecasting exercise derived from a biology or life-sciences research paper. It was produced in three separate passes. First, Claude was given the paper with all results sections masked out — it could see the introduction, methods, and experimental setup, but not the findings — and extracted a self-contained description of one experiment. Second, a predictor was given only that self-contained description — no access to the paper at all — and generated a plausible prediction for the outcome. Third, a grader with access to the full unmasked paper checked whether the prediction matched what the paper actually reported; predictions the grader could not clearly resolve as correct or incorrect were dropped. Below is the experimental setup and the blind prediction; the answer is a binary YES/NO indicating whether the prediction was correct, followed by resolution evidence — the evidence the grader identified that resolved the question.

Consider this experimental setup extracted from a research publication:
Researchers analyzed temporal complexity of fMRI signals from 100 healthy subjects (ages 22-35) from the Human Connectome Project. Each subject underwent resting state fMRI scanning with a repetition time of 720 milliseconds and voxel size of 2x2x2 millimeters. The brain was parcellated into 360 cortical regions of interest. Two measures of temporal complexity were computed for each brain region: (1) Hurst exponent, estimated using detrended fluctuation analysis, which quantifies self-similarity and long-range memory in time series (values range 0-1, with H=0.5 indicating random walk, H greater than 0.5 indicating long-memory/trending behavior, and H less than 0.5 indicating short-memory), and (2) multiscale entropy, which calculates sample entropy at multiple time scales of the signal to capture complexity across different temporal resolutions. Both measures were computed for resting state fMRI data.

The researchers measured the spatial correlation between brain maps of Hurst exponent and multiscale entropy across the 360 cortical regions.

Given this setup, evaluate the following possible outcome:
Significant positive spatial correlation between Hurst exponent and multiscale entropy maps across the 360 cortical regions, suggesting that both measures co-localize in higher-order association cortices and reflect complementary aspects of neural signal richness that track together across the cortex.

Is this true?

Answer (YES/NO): YES